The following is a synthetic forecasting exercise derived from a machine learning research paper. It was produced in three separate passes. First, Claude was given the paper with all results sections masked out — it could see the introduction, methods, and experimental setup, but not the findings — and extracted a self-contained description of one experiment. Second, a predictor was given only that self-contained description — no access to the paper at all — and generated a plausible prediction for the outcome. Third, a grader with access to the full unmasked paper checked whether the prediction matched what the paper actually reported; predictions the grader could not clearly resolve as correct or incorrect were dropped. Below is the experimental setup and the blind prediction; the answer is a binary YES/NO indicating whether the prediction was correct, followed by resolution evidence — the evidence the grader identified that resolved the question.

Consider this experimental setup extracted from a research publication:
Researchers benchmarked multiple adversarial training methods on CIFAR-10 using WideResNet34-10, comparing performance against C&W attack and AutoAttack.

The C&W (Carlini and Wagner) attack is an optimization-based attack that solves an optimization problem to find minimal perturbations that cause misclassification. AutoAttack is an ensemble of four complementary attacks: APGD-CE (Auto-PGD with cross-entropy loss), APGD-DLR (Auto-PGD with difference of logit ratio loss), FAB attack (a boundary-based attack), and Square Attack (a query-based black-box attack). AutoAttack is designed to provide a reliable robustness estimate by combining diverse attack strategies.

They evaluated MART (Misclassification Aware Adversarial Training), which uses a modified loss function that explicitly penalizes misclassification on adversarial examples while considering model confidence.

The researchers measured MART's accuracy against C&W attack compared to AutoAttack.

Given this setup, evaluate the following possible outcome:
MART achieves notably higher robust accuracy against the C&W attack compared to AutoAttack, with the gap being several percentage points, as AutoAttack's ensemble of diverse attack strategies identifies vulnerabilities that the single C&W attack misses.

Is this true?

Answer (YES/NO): YES